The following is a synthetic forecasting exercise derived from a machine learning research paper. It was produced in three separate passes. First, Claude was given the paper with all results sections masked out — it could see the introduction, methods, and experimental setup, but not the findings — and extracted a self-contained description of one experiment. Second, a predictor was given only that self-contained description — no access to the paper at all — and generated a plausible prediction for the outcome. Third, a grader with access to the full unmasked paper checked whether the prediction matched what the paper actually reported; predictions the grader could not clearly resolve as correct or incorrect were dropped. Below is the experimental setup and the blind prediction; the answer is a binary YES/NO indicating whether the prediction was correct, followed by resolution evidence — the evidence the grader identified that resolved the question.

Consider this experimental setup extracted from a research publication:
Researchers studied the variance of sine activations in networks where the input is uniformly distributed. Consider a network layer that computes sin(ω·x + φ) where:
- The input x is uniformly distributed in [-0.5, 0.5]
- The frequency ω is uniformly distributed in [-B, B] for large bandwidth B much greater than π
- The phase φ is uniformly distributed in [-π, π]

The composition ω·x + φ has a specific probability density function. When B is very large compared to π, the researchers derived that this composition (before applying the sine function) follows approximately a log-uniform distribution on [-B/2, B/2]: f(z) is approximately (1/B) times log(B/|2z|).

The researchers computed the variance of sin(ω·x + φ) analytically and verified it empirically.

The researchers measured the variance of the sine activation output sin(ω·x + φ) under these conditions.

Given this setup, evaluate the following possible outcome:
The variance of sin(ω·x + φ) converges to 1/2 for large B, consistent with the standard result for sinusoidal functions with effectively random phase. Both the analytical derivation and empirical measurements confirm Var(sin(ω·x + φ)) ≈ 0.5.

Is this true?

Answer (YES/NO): YES